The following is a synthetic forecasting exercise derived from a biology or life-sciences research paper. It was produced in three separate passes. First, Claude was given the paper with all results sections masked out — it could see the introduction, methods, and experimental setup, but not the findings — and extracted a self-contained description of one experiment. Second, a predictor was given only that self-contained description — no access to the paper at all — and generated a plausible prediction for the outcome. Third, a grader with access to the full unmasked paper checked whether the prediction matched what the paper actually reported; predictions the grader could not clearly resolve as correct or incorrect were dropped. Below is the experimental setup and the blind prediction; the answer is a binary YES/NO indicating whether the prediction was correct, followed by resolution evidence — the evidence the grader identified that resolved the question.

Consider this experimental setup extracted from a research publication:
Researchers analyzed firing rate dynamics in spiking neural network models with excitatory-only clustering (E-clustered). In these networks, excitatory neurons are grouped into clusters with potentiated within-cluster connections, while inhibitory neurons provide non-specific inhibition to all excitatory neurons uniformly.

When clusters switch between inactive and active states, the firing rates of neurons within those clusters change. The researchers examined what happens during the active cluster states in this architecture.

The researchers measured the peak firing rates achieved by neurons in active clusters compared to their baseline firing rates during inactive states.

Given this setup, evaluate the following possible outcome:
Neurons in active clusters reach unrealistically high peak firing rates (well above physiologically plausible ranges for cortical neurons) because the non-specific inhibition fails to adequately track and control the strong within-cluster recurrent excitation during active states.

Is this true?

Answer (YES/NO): YES